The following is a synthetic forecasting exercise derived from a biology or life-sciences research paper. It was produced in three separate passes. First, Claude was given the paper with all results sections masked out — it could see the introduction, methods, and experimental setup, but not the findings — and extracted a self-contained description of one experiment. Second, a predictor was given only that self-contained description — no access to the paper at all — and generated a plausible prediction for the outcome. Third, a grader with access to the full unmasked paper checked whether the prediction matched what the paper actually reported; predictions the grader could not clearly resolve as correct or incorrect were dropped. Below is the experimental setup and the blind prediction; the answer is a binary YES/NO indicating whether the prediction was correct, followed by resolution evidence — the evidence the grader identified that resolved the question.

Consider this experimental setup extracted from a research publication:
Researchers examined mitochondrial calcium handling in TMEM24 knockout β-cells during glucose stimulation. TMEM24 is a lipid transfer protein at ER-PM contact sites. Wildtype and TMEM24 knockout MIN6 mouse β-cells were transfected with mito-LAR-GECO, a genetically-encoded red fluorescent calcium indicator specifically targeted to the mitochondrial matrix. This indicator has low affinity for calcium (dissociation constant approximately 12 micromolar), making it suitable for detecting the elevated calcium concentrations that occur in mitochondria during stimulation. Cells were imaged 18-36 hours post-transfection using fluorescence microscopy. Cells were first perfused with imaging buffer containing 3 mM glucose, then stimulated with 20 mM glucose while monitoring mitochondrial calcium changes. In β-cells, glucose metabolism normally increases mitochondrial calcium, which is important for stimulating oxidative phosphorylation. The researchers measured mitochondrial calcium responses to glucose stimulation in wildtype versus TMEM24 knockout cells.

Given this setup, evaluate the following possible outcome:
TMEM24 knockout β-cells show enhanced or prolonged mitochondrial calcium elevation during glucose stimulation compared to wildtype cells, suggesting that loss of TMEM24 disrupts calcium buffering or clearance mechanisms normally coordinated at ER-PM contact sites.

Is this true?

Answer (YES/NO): YES